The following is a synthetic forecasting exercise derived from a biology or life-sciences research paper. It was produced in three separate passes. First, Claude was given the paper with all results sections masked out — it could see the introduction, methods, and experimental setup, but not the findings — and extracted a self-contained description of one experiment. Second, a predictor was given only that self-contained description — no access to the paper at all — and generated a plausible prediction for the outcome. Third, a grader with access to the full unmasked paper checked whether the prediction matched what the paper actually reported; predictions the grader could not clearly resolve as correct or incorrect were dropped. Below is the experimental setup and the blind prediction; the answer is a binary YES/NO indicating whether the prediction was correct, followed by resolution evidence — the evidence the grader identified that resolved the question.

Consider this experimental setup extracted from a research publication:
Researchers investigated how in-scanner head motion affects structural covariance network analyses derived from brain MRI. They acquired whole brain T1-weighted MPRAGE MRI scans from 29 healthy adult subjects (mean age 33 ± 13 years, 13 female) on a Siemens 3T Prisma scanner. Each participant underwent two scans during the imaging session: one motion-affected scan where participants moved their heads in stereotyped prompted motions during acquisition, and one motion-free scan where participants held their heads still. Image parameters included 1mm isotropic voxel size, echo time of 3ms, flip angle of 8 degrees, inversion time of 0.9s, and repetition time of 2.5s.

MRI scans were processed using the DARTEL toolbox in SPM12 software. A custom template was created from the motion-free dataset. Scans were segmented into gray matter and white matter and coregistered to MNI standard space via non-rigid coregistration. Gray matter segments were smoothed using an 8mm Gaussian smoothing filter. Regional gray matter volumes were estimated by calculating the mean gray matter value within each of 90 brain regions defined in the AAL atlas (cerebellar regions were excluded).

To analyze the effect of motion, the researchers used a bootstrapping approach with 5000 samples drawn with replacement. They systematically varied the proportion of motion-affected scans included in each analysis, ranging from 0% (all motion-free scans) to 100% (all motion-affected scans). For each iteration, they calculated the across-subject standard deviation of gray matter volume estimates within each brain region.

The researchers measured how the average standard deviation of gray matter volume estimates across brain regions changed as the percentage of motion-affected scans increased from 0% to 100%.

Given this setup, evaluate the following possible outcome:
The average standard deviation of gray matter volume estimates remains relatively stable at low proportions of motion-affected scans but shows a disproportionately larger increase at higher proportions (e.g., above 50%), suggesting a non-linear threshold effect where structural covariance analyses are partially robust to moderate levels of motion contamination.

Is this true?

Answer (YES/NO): NO